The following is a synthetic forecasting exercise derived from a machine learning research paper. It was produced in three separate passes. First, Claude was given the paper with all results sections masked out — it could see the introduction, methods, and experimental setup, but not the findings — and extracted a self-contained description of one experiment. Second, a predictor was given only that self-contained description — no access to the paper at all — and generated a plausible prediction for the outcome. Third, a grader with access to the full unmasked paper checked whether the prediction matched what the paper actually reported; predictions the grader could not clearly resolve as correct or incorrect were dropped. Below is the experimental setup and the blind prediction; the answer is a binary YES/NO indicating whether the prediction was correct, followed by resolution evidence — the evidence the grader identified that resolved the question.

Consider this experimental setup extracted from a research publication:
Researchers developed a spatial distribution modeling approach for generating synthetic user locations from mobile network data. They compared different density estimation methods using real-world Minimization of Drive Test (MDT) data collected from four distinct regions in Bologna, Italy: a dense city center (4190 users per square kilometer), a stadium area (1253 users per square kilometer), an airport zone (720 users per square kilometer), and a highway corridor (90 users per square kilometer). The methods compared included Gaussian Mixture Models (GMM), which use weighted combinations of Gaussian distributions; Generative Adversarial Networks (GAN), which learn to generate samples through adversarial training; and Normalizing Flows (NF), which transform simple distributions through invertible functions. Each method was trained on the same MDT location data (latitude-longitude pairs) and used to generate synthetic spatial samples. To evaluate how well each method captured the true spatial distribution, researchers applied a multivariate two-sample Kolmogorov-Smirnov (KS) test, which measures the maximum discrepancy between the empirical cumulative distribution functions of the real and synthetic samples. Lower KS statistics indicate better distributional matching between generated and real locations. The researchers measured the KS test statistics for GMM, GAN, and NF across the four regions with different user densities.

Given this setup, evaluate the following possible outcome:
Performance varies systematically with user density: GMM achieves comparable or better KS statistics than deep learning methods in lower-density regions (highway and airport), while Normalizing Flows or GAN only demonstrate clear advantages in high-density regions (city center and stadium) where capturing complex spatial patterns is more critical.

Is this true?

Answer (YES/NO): NO